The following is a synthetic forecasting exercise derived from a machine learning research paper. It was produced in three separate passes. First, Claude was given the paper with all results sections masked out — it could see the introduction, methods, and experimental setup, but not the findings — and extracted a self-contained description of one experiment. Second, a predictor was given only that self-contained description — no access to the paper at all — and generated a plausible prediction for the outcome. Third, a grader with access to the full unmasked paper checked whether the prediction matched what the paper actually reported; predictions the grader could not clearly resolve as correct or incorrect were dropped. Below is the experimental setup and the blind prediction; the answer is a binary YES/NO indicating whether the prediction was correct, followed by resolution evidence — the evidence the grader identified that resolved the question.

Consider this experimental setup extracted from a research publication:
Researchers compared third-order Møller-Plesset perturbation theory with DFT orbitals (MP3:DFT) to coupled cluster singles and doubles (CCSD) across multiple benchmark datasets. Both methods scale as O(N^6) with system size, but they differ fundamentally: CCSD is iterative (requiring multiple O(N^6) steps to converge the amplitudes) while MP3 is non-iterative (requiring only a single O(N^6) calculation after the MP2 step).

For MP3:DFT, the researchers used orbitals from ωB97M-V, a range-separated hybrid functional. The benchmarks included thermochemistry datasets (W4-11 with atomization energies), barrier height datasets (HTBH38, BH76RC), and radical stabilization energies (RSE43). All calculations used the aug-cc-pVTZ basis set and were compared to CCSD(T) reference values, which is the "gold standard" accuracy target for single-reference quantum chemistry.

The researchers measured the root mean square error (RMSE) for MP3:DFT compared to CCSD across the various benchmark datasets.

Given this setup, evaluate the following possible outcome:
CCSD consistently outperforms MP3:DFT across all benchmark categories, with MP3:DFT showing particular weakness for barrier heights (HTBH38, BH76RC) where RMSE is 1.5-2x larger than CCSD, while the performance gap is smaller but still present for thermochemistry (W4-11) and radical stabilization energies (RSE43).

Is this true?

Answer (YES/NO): NO